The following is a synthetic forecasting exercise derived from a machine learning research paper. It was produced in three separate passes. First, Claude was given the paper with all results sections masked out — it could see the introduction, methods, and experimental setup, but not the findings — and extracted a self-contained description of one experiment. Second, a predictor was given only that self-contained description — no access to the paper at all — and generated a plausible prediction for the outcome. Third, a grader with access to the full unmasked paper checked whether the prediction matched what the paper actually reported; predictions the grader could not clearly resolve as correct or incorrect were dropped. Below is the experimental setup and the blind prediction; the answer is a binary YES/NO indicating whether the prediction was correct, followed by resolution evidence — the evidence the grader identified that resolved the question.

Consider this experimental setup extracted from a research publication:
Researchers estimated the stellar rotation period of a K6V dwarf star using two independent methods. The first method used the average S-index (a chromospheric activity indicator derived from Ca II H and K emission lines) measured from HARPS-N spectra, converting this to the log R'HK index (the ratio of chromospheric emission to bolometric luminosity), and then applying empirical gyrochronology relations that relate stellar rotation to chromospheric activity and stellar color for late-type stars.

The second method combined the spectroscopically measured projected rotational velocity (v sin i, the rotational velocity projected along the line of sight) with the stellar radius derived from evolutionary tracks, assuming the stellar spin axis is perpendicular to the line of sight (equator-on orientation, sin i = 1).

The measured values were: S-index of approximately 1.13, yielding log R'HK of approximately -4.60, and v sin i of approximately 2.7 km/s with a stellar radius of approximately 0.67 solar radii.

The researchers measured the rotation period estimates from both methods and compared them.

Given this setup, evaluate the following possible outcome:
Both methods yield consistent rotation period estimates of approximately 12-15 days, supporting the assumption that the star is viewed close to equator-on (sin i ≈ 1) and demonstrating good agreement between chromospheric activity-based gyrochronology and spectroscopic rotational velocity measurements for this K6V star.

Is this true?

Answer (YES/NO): YES